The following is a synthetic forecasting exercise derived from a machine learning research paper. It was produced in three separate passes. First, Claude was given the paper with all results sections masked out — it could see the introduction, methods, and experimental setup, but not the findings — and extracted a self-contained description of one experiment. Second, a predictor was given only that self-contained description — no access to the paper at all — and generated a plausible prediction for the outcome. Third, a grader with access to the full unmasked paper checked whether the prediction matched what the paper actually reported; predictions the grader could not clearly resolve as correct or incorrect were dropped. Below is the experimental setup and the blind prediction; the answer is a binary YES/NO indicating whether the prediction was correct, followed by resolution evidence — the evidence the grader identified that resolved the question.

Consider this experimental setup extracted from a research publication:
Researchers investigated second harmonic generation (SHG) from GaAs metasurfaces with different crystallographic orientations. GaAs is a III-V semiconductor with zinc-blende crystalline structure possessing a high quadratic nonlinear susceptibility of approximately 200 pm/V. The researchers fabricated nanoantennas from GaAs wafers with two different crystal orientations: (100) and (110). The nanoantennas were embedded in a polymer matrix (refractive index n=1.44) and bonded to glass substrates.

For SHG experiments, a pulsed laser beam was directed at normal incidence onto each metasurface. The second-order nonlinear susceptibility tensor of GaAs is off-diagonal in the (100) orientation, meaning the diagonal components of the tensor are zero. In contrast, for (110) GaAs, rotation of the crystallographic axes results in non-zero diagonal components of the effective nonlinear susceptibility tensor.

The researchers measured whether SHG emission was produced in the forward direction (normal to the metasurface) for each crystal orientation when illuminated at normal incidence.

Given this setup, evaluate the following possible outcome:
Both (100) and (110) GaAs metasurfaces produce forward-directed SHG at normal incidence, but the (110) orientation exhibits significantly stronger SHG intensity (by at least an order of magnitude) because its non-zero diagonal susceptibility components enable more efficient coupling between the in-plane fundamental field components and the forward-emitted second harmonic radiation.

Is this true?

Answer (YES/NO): NO